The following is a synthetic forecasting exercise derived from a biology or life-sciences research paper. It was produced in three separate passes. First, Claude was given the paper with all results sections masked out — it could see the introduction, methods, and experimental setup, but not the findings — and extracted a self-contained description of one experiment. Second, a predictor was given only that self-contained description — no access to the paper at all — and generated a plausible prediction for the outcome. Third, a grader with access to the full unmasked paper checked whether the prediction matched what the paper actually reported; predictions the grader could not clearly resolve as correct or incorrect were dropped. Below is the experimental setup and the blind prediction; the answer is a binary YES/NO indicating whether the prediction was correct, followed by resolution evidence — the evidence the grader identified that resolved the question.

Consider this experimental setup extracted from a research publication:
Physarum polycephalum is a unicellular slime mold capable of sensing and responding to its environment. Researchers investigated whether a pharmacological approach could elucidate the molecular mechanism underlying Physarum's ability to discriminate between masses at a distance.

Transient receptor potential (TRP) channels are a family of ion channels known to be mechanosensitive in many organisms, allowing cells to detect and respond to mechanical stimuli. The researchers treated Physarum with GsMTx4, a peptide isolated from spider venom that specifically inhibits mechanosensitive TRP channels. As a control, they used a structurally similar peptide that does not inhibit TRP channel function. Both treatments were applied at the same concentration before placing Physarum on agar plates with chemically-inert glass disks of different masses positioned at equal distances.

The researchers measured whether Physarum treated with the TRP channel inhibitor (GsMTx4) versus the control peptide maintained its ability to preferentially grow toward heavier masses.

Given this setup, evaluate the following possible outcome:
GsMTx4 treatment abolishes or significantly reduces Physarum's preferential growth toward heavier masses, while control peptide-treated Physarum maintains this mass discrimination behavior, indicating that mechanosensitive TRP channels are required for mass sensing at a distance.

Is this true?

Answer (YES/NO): YES